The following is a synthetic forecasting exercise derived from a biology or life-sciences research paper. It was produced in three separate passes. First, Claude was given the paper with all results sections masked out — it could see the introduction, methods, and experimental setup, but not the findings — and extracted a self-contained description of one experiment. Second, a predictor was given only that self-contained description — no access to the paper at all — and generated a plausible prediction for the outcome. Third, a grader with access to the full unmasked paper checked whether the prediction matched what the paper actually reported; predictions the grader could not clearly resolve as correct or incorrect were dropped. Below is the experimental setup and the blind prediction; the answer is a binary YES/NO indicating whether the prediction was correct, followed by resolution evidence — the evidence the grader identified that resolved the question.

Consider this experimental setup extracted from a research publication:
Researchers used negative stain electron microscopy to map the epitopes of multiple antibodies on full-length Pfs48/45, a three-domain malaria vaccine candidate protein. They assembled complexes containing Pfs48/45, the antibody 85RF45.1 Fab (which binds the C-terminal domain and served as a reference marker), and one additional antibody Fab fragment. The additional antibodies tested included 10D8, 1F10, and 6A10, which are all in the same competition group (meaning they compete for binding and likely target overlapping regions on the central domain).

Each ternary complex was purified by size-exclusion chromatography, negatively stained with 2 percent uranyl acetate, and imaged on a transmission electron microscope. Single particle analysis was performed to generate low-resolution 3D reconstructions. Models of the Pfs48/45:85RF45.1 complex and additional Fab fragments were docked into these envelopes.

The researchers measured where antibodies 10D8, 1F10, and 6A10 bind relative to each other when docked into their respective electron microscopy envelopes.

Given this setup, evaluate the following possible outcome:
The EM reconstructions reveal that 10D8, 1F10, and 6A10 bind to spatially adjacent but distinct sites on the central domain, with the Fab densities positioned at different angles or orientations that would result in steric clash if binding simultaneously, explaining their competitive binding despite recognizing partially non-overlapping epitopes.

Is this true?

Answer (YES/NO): NO